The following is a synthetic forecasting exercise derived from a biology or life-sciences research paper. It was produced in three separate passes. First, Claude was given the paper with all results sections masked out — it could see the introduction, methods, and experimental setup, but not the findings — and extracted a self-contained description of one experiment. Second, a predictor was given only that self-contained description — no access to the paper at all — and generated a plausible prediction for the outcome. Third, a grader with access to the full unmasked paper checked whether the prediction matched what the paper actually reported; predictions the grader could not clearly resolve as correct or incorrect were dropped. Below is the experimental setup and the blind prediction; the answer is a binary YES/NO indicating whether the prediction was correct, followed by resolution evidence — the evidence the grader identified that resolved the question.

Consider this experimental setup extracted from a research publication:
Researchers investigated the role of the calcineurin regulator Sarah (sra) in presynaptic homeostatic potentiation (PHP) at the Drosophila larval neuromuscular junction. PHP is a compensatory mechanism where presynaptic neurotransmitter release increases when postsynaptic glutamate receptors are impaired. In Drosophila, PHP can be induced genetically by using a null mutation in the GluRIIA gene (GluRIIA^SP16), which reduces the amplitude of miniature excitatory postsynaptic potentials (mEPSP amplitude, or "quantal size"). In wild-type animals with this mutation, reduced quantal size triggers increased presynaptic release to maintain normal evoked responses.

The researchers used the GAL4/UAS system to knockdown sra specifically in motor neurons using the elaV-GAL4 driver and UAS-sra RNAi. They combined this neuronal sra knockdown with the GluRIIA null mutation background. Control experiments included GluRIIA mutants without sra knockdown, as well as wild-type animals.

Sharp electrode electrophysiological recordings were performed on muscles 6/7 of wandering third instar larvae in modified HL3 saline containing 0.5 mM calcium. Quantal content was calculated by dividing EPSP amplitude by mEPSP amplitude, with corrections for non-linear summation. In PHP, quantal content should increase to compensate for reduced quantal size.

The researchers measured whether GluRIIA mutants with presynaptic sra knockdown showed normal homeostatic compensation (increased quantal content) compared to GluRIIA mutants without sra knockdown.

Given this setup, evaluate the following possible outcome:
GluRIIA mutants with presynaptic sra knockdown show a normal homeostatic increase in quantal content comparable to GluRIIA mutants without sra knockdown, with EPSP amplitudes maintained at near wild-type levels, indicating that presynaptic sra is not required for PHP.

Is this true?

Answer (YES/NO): NO